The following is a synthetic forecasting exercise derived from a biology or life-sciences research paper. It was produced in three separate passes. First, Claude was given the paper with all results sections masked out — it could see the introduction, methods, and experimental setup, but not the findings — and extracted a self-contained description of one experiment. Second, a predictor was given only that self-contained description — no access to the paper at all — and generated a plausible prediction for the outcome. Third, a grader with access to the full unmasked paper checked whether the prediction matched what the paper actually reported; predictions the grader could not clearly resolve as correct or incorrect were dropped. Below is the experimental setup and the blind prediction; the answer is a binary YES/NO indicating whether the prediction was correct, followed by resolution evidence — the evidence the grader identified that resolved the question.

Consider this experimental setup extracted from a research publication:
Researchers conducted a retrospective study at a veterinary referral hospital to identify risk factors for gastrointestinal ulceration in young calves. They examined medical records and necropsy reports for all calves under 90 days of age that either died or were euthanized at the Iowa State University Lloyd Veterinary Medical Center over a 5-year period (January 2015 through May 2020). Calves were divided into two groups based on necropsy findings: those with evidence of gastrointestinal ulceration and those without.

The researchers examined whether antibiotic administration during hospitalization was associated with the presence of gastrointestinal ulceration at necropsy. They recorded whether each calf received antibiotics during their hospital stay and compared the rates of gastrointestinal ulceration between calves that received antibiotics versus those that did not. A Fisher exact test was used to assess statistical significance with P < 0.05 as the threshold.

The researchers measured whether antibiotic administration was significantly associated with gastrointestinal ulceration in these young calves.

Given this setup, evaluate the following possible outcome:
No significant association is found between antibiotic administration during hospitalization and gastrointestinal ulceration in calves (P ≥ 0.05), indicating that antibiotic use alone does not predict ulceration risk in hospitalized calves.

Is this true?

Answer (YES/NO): YES